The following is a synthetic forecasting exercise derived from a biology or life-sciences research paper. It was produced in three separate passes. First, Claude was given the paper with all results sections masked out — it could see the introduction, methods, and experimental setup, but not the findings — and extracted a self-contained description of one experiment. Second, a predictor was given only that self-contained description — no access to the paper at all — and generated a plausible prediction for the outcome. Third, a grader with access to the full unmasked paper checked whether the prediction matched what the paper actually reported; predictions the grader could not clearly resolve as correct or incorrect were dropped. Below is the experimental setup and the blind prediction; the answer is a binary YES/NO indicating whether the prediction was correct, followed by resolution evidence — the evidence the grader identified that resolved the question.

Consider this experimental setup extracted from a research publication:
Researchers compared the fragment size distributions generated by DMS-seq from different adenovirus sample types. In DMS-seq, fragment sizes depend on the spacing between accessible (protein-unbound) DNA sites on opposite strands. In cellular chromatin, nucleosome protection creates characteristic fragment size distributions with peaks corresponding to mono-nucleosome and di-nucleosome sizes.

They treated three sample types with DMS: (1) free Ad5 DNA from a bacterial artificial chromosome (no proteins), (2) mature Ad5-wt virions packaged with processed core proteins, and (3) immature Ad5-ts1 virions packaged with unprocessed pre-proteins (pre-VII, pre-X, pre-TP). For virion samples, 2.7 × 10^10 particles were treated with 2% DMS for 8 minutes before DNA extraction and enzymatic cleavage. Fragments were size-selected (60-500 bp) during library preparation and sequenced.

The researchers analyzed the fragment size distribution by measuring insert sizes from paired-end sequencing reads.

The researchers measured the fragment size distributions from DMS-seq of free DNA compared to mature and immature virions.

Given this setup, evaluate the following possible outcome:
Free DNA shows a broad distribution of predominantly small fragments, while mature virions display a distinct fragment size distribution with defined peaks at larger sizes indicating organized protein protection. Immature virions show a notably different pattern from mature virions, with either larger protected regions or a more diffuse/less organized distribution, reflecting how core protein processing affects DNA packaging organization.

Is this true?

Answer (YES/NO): NO